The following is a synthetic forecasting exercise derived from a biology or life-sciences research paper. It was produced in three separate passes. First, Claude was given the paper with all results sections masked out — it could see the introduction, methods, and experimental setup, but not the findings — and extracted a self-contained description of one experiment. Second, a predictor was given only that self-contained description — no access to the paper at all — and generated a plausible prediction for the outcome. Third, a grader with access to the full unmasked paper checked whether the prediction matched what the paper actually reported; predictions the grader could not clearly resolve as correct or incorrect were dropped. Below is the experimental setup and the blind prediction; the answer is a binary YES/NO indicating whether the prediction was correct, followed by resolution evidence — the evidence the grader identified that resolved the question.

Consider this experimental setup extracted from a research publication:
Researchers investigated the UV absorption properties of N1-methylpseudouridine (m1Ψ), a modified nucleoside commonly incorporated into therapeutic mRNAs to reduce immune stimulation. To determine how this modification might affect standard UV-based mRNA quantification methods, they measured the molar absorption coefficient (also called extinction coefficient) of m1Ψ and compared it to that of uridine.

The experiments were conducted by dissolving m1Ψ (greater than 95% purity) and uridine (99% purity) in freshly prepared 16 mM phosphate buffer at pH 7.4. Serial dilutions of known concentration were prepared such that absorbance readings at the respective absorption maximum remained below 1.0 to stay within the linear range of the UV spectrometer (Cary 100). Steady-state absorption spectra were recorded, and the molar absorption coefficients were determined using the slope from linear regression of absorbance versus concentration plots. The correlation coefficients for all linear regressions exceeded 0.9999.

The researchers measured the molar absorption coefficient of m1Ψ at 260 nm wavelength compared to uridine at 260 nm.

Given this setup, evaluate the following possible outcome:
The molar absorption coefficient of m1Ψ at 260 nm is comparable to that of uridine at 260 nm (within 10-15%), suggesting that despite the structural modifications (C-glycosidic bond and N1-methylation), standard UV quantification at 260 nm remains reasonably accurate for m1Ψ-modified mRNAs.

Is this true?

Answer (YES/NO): NO